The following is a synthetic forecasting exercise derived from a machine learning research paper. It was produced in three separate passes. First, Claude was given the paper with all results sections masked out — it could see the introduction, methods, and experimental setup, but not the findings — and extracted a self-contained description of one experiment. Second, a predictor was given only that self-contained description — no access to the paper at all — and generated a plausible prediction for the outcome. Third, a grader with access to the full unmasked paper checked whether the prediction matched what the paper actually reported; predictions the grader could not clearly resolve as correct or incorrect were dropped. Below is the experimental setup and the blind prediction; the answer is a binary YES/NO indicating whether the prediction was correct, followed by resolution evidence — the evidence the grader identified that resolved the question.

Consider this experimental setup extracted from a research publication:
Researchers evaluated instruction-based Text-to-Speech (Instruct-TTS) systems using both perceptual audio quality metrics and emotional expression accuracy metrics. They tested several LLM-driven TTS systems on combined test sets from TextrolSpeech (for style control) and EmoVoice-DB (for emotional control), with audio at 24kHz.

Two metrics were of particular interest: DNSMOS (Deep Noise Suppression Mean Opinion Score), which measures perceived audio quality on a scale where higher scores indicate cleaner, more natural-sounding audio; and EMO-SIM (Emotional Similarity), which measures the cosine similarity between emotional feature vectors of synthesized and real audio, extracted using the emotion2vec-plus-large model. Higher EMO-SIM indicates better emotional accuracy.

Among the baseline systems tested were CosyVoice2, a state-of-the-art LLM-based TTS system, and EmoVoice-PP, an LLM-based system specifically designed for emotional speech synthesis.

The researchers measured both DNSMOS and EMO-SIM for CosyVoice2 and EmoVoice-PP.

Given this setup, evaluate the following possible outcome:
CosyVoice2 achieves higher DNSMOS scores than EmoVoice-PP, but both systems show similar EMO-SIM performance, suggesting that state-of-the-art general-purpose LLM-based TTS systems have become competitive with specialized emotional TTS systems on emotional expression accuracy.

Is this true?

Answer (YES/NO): NO